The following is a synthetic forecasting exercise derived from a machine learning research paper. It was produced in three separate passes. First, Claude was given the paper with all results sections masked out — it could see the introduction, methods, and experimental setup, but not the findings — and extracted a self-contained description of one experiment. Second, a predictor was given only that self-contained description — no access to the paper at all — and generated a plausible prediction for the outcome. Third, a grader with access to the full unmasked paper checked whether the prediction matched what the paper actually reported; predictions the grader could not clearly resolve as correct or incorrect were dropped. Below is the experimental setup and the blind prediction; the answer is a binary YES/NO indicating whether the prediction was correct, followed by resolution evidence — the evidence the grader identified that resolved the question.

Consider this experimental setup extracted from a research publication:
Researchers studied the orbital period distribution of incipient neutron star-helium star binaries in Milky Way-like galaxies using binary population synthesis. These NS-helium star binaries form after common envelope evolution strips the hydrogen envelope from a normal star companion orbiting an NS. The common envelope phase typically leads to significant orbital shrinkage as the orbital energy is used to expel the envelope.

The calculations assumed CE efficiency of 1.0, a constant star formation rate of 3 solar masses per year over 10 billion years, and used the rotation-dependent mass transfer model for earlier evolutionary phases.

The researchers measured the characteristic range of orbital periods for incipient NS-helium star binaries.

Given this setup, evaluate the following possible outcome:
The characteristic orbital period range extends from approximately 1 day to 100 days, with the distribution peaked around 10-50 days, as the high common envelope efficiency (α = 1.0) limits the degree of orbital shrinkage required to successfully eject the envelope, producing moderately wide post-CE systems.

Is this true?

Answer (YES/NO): NO